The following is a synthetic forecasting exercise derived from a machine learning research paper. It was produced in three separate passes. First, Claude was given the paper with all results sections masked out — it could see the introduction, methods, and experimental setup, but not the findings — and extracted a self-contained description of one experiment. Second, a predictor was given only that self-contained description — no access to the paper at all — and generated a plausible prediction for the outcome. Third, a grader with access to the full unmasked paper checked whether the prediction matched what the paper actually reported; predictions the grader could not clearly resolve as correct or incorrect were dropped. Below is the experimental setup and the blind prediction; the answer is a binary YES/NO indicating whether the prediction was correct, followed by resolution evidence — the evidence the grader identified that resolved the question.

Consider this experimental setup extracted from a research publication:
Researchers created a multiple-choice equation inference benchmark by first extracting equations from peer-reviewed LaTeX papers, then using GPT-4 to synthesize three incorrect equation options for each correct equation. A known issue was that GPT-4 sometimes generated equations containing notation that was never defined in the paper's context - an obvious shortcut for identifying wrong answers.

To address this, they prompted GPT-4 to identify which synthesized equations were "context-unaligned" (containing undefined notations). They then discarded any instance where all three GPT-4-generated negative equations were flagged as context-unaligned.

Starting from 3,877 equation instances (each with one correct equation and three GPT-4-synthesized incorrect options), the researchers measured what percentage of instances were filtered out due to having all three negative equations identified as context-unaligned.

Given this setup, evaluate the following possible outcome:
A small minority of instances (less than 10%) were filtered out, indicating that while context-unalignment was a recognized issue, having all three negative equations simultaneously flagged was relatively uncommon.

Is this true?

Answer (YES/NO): NO